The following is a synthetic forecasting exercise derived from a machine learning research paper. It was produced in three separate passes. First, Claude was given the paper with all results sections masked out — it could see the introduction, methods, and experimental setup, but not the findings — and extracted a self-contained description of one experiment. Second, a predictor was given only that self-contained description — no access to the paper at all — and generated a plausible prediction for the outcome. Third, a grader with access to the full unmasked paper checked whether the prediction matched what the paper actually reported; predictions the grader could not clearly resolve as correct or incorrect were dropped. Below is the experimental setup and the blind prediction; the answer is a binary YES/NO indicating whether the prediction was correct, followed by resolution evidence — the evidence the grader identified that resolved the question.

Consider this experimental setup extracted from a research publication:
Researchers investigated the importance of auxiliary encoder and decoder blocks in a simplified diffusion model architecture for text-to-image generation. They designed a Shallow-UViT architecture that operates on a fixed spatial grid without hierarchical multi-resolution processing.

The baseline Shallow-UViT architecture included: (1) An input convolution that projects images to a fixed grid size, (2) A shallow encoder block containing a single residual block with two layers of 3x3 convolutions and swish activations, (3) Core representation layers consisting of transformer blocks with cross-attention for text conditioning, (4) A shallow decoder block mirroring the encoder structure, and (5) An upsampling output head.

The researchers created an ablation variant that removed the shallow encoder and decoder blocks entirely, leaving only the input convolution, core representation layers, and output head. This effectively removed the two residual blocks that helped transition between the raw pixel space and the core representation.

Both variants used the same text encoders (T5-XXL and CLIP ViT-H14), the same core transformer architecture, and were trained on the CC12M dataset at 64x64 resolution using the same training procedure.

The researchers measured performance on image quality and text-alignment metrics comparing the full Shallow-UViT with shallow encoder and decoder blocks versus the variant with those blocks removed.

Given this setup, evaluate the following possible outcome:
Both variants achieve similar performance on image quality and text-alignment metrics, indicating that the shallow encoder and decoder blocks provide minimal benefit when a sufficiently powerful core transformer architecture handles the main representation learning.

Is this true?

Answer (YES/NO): NO